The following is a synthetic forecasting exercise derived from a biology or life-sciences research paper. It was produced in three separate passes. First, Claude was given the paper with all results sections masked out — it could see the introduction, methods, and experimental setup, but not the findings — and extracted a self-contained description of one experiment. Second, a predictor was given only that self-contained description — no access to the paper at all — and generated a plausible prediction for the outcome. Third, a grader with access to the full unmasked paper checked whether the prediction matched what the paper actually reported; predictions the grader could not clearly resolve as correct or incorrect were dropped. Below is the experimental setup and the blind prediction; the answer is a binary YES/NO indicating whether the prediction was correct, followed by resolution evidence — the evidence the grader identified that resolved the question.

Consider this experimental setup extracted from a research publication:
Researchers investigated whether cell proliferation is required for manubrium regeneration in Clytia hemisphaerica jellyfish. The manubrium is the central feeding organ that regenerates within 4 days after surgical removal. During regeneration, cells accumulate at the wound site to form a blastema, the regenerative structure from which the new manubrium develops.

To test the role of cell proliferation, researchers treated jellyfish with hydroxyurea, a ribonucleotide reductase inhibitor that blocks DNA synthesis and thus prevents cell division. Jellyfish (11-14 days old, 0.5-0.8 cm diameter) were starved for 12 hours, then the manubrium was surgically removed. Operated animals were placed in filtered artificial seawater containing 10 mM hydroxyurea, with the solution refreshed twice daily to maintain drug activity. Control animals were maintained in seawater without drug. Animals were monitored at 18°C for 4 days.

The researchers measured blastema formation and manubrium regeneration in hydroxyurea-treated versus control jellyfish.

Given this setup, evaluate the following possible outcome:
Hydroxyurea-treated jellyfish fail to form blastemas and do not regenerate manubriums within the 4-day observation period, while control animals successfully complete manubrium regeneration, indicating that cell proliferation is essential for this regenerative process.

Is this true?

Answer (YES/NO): NO